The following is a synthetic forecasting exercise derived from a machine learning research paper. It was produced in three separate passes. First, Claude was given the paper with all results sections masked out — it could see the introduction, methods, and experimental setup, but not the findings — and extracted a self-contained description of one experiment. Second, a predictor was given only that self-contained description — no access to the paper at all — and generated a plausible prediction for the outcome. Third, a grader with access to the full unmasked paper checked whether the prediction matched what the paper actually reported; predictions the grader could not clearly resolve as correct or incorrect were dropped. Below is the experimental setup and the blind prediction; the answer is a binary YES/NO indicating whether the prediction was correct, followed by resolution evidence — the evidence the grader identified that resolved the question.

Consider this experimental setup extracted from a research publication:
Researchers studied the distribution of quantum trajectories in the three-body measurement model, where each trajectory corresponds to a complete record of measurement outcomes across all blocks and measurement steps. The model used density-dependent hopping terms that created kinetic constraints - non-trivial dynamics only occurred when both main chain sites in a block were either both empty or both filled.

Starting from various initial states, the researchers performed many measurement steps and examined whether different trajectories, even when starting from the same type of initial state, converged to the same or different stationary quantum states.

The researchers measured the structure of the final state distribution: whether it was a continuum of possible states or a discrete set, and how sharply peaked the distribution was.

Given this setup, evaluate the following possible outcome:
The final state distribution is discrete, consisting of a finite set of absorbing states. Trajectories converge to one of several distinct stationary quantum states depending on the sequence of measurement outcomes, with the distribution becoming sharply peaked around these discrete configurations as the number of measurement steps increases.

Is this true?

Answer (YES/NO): YES